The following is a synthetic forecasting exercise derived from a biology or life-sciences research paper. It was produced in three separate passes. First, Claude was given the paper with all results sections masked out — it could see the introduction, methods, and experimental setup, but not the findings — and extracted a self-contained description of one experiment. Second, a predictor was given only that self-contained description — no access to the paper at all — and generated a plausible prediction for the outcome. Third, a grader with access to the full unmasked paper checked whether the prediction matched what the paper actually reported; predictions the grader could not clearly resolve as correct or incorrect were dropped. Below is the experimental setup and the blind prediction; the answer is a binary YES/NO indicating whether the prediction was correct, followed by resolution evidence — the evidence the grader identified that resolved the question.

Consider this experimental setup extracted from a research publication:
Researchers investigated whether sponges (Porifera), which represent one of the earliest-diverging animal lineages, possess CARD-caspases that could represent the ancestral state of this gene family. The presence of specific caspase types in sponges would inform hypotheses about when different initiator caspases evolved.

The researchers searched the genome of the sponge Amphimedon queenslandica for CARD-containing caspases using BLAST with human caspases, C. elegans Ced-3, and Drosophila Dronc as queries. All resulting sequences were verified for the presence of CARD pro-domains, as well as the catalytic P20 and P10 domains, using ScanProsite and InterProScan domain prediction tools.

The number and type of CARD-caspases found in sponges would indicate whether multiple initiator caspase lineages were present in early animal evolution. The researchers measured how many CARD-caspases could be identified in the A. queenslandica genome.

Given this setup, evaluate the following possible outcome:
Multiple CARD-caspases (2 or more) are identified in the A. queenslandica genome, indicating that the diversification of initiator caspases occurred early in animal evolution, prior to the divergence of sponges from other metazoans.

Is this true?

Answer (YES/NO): NO